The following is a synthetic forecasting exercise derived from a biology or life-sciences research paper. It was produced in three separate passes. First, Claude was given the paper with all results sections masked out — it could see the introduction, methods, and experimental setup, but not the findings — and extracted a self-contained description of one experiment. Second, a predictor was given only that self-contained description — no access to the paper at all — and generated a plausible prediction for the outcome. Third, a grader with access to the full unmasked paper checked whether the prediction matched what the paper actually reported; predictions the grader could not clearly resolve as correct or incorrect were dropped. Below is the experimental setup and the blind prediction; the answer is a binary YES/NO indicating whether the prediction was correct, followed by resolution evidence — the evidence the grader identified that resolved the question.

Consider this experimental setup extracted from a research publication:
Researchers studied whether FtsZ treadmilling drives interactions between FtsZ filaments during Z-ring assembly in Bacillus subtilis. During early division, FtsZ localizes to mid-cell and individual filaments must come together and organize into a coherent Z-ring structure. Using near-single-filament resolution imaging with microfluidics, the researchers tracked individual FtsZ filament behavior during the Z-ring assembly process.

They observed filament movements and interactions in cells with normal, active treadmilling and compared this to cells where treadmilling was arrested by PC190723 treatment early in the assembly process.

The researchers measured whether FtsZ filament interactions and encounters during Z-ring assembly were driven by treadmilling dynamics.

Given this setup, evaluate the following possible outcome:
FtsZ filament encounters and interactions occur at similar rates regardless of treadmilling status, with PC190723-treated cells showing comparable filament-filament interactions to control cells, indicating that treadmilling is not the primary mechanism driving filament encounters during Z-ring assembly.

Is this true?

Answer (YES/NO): NO